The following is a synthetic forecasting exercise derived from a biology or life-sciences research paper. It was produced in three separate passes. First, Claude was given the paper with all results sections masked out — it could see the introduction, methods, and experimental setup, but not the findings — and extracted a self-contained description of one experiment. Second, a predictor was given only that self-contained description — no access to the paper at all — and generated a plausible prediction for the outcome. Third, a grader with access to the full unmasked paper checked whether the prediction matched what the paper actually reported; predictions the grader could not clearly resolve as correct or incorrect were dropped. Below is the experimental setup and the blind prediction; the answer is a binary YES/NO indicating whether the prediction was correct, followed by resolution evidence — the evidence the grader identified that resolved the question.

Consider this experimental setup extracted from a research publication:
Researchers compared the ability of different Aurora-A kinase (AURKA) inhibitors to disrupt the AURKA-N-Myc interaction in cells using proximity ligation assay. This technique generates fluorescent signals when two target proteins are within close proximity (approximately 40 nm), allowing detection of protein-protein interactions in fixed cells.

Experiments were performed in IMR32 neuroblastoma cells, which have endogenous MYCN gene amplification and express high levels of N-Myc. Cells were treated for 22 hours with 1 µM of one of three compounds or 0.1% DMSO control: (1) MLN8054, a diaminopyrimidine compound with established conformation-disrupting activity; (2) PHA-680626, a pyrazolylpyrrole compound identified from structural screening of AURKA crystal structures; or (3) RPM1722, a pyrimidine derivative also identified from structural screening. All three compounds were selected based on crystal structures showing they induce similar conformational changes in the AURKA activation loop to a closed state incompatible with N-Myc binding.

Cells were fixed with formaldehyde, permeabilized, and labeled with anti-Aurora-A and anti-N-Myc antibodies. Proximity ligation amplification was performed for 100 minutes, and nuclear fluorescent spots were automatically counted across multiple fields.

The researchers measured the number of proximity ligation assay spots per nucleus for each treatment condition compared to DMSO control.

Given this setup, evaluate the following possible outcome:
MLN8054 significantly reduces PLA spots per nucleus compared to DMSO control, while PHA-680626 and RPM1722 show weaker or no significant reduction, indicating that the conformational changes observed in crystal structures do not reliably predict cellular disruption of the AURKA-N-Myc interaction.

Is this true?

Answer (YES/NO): NO